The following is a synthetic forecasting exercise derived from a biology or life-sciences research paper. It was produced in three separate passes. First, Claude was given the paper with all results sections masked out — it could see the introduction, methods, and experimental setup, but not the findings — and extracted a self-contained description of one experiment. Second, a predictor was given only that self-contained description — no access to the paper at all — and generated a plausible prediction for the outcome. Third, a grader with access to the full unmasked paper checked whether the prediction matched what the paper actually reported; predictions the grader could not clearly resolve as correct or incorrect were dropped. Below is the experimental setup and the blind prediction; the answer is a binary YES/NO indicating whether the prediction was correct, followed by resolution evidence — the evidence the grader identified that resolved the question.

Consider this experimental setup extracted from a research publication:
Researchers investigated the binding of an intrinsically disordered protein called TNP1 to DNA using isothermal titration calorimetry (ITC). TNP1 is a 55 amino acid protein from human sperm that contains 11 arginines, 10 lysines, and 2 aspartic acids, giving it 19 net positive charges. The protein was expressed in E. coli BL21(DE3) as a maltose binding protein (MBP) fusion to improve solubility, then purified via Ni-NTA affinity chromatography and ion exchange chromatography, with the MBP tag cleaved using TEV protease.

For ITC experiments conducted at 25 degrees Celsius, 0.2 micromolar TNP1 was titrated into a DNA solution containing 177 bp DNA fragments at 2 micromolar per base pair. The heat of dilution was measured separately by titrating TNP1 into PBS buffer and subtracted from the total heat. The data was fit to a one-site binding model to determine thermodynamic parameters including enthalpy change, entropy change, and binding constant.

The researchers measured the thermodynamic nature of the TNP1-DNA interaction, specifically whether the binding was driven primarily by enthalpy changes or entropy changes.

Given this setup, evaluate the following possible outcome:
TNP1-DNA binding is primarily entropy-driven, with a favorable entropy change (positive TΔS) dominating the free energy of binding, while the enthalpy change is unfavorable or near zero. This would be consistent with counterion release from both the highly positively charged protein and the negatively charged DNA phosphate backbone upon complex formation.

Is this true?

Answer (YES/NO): YES